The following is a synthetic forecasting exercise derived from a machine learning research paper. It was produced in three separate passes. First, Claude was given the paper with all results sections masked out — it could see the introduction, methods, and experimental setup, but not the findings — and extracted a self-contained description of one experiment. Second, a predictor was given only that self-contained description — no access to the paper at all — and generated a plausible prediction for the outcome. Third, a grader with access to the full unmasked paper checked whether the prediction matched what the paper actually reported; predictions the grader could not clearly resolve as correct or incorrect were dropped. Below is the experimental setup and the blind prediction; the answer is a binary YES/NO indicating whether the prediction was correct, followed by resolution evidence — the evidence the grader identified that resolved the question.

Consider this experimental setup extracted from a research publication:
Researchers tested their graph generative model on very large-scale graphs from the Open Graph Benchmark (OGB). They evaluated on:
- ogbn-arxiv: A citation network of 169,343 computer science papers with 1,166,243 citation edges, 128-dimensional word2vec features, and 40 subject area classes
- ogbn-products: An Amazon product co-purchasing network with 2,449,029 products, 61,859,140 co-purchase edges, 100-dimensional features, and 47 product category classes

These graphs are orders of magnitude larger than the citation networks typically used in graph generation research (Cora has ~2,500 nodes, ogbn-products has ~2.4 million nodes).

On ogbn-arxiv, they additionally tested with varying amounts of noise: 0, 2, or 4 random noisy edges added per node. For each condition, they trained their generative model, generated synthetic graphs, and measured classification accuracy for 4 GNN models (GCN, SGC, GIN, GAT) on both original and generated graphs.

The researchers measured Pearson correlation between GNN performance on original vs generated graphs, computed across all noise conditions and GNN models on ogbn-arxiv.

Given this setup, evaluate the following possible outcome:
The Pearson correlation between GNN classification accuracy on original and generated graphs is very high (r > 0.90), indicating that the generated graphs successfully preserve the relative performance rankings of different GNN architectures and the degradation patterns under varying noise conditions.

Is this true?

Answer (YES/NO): YES